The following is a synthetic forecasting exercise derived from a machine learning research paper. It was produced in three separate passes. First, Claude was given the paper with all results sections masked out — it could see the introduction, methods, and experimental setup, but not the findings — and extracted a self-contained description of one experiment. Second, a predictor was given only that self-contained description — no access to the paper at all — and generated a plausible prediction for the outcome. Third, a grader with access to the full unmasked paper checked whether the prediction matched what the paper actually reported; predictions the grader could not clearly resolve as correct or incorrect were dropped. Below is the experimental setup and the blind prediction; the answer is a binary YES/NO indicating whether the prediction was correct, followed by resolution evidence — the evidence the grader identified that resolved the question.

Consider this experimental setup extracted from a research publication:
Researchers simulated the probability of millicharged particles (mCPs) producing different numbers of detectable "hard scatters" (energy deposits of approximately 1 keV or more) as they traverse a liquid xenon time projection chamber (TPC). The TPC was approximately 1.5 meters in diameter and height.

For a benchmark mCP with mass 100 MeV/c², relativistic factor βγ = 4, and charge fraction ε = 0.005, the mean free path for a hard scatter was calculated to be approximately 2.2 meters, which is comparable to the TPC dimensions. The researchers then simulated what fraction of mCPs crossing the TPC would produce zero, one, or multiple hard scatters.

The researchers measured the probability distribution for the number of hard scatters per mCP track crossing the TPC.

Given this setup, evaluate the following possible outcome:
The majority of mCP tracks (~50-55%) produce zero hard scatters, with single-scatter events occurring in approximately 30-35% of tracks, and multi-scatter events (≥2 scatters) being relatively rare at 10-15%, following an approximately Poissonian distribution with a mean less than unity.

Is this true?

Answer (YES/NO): NO